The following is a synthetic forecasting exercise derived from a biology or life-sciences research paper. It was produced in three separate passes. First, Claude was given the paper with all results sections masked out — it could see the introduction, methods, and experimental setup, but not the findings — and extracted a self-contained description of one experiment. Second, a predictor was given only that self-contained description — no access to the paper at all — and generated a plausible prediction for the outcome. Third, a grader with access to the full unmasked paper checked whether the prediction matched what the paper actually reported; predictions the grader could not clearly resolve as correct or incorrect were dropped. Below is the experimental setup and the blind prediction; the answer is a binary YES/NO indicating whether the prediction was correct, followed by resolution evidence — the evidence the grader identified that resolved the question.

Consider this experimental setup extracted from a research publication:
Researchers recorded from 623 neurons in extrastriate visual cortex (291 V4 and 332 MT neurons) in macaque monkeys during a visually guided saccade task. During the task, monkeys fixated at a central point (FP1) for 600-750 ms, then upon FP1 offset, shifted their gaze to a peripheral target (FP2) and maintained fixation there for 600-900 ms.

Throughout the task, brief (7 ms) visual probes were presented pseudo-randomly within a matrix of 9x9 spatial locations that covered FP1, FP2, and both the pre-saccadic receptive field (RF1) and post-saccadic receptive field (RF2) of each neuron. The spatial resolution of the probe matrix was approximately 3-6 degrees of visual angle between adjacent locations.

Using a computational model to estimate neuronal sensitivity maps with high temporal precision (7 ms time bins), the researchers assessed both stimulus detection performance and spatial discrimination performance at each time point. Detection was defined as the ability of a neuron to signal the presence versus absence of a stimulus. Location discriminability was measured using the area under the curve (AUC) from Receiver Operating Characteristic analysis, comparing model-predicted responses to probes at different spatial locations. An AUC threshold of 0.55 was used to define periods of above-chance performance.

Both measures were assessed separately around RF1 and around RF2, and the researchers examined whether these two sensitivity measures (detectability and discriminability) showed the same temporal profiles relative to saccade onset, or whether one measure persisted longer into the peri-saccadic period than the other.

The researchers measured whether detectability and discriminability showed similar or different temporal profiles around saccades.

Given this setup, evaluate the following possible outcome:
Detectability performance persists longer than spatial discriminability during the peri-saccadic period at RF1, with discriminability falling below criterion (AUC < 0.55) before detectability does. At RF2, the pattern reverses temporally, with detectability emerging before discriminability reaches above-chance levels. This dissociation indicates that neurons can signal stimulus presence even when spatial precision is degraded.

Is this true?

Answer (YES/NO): NO